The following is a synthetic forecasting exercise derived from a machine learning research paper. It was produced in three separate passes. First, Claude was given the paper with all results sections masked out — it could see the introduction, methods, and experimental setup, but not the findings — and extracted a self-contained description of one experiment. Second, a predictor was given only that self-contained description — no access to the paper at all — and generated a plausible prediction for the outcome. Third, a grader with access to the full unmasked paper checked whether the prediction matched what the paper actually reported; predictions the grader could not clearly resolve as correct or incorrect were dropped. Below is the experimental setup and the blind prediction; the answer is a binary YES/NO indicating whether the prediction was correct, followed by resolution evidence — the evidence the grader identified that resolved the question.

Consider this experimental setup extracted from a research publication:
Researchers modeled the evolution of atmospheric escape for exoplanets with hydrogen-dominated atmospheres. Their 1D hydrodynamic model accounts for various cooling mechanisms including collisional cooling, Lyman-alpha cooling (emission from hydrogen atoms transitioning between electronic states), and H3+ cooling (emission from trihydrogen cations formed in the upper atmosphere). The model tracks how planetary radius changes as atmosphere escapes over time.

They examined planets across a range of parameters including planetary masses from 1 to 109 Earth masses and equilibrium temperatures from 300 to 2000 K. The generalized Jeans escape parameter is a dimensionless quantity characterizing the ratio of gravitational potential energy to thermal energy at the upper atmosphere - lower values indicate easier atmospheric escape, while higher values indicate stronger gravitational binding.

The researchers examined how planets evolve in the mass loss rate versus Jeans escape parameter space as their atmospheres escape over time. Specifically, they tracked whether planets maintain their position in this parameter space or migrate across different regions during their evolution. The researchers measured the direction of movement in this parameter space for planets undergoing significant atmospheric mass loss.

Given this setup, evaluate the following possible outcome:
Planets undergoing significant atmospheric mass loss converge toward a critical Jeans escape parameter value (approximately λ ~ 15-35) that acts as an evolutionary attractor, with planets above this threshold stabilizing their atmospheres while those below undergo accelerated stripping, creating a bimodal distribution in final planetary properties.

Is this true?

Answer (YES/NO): NO